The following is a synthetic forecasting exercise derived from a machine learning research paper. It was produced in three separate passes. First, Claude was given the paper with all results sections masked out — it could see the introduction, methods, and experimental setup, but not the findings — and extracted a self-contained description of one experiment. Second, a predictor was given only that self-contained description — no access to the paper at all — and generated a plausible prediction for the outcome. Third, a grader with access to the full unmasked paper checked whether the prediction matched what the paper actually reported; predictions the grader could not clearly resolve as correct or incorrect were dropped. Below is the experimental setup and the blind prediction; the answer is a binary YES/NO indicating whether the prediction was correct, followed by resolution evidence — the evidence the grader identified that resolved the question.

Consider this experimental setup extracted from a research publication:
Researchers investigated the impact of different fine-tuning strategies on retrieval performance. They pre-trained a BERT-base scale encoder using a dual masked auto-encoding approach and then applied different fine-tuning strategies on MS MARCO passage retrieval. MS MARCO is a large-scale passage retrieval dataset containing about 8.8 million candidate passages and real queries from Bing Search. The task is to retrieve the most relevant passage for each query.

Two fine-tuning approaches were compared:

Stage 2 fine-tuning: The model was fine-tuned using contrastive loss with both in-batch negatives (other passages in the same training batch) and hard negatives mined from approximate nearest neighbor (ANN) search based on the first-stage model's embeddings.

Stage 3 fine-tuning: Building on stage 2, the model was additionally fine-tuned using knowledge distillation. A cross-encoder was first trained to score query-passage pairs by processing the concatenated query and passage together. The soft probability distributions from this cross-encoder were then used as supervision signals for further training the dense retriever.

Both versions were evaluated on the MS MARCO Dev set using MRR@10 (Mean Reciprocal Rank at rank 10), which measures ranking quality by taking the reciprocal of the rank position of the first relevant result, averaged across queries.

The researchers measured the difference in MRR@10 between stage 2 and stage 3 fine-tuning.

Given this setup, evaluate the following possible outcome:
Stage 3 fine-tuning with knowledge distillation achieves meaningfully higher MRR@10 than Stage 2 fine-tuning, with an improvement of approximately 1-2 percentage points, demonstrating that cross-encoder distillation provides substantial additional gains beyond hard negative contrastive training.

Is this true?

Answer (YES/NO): YES